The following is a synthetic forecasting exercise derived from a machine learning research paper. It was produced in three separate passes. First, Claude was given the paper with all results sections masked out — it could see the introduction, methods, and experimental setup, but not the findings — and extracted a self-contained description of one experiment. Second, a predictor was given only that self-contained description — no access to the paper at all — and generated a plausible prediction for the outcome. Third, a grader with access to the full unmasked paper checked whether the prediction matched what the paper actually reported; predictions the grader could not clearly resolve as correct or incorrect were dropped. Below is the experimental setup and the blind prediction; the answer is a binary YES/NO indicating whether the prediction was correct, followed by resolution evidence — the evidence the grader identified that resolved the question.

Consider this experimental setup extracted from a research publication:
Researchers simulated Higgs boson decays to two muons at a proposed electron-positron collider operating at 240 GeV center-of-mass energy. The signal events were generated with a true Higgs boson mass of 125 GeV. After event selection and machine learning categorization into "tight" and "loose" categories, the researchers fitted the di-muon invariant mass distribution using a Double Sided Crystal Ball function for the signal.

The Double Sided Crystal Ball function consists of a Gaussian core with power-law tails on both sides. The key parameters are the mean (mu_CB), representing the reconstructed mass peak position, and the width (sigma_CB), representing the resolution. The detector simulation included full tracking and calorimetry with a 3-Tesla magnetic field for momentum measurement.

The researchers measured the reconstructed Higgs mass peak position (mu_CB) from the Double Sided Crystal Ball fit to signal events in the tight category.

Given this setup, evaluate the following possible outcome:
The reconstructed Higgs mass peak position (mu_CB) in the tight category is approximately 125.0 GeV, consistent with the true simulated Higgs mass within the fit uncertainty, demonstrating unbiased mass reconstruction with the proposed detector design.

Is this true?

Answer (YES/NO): NO